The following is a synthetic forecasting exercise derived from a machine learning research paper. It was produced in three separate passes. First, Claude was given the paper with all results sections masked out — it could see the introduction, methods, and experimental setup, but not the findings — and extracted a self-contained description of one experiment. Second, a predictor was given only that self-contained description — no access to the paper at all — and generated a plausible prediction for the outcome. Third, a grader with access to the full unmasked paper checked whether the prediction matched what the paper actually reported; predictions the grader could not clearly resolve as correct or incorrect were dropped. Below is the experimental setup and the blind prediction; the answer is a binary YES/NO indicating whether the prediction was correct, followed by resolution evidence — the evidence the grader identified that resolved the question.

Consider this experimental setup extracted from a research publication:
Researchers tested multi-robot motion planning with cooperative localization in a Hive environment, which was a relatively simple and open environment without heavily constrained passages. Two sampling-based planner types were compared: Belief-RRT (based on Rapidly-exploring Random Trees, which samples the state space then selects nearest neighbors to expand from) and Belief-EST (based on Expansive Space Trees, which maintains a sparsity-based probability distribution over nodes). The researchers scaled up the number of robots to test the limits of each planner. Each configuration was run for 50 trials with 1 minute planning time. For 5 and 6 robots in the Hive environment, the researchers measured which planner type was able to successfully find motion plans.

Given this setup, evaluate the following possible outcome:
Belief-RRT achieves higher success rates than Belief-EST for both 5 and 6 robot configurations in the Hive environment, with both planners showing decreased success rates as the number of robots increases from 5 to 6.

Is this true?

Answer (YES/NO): NO